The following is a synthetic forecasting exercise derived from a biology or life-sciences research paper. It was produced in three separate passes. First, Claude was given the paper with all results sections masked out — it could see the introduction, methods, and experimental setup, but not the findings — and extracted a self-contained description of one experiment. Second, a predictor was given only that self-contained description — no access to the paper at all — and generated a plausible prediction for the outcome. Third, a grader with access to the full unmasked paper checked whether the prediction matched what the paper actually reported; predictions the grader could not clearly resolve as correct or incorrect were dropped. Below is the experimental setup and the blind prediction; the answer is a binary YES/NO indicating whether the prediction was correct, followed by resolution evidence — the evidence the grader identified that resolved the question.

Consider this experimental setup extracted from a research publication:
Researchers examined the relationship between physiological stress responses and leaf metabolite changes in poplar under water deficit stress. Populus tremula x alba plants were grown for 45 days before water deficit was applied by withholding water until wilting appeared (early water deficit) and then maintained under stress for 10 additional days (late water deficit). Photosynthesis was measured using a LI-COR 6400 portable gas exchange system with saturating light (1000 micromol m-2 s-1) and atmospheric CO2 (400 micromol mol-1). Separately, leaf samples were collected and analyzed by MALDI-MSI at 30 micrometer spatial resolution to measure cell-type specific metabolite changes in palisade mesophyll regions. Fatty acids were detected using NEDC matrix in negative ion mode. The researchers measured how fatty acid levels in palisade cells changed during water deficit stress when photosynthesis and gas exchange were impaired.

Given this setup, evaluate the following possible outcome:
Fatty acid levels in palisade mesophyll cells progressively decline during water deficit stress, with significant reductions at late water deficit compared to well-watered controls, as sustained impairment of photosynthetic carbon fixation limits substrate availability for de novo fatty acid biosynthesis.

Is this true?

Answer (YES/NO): NO